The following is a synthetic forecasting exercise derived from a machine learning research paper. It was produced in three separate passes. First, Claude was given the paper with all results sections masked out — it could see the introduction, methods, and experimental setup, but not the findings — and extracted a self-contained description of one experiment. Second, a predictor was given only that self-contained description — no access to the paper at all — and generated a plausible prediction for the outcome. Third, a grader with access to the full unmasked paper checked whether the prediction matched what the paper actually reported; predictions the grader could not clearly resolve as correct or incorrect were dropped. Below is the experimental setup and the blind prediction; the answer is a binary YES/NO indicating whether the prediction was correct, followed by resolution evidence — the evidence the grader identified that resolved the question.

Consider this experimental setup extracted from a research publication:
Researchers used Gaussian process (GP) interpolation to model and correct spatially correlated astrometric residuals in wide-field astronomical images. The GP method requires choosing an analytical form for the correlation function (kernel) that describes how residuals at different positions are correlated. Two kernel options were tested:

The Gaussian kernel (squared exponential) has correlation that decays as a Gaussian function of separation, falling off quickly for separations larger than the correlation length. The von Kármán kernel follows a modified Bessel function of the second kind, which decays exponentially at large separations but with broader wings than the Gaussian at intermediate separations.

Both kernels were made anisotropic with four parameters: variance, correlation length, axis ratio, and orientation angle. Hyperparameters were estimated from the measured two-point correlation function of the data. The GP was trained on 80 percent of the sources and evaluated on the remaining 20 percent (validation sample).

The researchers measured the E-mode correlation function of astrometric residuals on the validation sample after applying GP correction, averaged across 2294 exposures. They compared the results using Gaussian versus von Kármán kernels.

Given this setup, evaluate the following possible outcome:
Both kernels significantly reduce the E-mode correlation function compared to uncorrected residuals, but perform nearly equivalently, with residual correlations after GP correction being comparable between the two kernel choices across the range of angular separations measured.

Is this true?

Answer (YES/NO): NO